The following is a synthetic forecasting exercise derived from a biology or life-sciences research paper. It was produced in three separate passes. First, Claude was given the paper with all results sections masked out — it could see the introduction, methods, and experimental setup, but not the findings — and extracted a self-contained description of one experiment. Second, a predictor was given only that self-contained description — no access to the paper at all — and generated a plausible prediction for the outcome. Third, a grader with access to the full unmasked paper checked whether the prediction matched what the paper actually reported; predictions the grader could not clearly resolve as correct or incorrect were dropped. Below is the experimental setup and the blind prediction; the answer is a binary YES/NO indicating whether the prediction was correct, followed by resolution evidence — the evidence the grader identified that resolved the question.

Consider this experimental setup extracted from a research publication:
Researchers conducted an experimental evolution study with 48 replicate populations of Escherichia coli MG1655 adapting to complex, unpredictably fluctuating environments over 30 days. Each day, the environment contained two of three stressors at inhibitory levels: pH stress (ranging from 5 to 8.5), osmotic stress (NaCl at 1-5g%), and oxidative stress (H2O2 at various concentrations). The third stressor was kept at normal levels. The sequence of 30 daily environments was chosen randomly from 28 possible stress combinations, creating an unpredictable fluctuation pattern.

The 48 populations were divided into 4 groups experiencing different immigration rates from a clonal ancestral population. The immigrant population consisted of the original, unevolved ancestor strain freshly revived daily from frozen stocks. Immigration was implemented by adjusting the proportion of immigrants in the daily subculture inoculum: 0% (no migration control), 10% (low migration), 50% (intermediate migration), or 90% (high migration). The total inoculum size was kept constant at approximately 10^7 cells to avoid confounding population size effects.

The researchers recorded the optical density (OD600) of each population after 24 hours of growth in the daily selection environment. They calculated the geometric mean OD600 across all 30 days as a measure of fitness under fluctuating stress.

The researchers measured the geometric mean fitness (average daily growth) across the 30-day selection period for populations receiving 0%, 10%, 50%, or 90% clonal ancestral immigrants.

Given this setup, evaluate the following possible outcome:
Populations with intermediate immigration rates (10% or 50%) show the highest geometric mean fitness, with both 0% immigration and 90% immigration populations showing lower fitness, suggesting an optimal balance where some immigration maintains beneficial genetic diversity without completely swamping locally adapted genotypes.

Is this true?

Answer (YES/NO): NO